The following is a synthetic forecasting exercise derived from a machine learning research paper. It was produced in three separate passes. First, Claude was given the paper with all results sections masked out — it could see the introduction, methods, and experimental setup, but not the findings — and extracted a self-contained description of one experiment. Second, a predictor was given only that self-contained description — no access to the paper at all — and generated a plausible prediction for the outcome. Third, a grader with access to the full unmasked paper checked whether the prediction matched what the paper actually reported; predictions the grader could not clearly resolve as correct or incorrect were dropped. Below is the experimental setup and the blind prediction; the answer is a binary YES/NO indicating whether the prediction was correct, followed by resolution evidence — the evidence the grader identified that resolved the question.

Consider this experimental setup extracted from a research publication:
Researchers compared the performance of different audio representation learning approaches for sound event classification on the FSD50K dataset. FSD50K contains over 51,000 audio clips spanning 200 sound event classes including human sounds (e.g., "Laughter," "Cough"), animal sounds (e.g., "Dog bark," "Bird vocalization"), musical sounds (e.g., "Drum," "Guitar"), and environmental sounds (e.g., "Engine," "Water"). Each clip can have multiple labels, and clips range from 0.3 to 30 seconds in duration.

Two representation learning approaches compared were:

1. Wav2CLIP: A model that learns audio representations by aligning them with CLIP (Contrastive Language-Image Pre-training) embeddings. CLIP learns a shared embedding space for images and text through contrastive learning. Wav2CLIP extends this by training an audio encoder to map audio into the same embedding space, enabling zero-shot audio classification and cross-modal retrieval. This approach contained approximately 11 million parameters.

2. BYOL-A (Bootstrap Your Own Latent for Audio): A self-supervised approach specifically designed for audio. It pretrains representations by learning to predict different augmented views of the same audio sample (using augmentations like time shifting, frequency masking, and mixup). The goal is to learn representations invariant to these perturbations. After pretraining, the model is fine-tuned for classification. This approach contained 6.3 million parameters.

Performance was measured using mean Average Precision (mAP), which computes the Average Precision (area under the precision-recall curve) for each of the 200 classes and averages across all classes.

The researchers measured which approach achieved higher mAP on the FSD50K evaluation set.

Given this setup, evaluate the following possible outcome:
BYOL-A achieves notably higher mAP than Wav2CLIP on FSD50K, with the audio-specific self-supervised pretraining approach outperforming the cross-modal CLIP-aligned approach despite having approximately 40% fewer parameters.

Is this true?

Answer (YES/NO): YES